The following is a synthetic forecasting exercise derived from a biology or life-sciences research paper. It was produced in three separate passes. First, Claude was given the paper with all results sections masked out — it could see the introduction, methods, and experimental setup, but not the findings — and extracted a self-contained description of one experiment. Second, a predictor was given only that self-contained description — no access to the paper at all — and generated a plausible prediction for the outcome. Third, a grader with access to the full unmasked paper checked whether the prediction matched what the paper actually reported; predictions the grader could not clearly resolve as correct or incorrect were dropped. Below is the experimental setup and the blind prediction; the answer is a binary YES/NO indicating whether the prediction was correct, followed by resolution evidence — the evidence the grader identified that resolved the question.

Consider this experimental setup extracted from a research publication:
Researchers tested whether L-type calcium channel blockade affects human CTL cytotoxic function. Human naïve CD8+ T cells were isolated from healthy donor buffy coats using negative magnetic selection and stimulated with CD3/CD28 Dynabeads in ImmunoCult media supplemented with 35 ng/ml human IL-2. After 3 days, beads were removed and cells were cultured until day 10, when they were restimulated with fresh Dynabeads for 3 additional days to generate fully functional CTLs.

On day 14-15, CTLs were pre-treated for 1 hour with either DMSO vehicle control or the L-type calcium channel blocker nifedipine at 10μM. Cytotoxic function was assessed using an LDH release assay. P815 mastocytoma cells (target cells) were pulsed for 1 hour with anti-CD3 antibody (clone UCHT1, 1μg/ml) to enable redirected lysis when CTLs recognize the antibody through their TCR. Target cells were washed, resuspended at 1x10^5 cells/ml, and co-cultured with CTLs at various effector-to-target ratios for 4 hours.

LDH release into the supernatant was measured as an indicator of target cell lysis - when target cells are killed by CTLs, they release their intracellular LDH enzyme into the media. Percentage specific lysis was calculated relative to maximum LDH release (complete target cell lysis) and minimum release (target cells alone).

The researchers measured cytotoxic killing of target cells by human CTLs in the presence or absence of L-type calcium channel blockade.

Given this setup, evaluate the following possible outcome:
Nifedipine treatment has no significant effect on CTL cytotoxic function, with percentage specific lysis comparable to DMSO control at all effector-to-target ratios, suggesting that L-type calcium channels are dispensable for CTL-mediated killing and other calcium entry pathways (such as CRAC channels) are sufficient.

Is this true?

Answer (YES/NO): NO